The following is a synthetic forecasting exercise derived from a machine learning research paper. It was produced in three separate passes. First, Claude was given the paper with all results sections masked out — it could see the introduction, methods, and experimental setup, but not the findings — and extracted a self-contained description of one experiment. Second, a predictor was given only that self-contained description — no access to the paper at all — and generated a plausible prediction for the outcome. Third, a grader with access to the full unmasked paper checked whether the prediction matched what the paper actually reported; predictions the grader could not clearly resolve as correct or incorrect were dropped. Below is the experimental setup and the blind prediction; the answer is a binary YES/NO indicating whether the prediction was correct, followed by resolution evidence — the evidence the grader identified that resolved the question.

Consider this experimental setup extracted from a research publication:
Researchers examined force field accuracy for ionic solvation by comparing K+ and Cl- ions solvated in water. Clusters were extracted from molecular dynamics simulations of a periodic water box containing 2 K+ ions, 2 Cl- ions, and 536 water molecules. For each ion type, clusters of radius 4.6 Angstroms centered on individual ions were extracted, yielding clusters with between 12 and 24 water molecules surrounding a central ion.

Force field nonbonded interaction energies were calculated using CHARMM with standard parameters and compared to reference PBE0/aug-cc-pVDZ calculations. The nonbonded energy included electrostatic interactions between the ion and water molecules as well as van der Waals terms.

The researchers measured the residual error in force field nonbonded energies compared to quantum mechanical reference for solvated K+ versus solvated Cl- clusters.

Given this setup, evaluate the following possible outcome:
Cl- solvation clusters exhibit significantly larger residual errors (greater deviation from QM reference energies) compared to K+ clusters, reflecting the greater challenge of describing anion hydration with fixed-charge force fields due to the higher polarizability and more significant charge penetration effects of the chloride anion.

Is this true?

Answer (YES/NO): NO